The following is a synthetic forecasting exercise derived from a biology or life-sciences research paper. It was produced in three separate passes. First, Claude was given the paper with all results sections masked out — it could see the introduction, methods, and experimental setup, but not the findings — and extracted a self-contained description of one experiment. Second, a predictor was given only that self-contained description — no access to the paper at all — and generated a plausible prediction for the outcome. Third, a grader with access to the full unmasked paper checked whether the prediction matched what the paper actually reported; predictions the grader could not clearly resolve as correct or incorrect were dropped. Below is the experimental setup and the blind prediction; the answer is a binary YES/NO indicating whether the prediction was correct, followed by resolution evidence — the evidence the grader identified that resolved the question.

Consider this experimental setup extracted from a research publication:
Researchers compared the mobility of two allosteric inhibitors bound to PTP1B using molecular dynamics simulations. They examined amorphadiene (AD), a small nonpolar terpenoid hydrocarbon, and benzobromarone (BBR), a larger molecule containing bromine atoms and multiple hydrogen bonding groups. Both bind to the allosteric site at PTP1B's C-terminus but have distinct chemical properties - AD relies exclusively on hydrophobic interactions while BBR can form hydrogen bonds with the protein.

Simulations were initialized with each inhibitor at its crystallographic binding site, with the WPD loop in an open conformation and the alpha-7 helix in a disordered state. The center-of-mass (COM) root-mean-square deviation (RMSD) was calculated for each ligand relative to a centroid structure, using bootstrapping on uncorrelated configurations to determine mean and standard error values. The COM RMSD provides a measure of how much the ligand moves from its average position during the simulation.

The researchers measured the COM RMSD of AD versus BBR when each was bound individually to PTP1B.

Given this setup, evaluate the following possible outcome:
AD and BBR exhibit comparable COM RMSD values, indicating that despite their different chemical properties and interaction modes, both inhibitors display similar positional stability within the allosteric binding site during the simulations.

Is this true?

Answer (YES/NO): NO